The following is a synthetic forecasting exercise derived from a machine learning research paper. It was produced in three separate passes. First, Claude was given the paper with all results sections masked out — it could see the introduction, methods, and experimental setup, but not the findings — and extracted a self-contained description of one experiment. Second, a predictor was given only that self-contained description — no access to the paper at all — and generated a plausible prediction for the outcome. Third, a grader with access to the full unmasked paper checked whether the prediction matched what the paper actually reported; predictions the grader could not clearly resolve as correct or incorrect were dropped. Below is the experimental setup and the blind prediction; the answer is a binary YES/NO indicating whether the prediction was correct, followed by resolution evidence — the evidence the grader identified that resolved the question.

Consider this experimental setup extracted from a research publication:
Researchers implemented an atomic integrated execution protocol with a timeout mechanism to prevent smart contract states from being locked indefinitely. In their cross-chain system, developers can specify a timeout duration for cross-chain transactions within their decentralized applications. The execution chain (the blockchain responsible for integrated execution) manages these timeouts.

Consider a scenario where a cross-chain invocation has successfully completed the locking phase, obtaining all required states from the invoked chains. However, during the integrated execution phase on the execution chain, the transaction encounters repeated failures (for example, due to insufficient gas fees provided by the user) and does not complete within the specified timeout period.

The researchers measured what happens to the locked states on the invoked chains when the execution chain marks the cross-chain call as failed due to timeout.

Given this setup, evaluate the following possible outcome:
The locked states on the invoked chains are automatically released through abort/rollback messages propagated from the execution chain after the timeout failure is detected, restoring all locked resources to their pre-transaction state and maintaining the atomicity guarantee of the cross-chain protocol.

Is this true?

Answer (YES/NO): YES